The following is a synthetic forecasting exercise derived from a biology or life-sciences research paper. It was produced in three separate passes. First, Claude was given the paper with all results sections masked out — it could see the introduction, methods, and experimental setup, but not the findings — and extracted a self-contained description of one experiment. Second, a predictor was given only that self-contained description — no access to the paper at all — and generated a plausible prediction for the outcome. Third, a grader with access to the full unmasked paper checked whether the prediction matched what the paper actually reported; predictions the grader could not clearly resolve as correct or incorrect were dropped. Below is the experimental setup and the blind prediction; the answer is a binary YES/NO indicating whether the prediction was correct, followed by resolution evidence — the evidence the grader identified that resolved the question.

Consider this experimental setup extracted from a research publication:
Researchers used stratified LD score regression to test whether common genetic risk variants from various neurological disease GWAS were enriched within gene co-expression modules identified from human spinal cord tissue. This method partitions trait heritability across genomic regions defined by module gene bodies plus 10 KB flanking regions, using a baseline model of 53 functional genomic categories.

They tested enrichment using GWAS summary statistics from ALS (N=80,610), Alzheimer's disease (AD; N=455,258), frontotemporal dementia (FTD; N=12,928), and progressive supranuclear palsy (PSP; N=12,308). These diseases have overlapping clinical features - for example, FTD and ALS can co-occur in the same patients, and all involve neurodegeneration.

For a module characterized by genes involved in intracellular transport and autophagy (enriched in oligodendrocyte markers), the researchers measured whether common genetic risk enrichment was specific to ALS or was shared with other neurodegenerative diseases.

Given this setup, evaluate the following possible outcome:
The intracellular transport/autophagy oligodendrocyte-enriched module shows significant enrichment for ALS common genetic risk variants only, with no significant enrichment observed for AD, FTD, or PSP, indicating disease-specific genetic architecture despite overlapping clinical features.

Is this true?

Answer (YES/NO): YES